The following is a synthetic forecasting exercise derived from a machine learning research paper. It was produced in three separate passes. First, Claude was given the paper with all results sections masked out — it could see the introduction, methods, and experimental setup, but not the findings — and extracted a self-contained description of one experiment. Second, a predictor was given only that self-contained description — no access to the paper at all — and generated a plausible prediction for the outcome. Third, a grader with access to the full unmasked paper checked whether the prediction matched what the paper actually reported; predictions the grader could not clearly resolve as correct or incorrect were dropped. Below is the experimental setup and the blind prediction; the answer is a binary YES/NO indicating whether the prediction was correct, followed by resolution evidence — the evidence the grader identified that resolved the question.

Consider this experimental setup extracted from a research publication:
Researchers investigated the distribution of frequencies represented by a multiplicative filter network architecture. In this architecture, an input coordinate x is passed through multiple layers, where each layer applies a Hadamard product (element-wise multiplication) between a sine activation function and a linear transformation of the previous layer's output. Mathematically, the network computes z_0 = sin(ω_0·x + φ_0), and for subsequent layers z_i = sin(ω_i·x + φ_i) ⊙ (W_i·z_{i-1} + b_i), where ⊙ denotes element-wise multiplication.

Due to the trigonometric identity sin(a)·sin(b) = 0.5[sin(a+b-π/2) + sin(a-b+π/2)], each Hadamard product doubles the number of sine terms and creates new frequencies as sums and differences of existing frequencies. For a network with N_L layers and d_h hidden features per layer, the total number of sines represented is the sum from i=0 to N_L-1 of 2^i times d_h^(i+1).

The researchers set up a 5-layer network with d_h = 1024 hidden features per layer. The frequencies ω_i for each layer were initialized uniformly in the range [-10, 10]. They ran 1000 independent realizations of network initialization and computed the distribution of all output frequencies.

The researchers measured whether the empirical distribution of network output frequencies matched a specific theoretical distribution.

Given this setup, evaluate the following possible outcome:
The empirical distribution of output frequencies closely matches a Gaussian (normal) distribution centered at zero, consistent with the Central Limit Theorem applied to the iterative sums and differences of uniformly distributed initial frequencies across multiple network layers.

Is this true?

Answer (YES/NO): YES